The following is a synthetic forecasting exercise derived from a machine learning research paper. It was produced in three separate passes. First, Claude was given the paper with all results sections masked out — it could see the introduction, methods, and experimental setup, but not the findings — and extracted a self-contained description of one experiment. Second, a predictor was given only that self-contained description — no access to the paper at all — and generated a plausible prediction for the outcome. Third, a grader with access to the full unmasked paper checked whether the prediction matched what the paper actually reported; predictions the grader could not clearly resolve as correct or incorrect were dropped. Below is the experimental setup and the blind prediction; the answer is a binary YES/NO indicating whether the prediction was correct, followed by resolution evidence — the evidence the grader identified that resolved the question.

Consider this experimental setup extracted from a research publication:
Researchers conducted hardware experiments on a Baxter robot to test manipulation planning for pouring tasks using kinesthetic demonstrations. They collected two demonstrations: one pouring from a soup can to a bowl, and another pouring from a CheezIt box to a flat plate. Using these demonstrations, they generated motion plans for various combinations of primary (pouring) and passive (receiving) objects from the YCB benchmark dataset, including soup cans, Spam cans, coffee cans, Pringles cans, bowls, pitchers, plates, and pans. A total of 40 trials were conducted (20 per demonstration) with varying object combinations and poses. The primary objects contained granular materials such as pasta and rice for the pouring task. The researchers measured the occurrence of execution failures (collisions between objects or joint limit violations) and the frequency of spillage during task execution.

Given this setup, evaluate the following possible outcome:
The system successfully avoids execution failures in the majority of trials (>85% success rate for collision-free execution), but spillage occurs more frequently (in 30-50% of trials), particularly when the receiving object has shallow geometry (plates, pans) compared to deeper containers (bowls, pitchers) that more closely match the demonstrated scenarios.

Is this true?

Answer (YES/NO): NO